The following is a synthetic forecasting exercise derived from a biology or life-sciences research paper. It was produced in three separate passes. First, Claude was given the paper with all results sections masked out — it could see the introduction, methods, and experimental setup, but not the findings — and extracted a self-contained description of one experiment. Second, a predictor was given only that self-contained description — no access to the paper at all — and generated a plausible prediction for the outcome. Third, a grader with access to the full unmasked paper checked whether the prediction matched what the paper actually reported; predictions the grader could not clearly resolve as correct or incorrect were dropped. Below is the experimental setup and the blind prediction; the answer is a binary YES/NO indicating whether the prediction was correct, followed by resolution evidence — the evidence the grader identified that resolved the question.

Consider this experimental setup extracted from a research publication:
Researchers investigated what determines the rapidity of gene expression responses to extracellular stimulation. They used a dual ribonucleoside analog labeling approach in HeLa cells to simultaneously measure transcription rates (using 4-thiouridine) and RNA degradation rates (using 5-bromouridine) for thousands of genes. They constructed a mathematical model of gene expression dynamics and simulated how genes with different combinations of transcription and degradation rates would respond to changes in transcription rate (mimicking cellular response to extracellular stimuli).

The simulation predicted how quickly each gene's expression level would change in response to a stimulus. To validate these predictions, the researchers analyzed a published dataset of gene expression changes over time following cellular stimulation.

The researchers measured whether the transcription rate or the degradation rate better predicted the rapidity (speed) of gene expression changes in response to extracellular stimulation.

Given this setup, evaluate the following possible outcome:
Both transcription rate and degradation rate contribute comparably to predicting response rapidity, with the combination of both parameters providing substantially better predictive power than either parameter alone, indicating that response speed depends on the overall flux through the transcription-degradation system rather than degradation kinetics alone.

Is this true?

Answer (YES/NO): NO